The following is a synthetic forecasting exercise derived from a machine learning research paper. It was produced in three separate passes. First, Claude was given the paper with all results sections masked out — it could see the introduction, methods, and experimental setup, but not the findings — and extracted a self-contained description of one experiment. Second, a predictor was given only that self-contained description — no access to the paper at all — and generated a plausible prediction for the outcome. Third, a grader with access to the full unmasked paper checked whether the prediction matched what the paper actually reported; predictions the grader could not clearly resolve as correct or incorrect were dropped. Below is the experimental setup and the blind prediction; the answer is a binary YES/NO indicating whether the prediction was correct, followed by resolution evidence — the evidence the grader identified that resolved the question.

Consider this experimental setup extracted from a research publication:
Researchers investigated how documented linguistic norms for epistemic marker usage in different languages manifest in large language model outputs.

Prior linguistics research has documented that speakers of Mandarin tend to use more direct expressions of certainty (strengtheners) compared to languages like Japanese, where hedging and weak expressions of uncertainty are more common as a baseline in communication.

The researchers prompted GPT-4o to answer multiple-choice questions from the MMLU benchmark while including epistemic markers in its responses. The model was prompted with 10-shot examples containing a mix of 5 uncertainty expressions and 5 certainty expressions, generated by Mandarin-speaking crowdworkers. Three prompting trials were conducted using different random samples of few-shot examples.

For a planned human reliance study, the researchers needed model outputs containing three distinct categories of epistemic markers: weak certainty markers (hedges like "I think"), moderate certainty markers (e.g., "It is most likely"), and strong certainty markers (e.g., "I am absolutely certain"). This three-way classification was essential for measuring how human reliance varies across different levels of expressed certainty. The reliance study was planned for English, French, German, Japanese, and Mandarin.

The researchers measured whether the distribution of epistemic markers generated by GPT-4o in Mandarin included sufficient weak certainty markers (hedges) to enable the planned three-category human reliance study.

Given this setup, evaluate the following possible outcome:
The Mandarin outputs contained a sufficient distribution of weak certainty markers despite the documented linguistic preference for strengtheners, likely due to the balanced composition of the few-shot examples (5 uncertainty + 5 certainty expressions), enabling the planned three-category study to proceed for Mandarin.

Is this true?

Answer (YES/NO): NO